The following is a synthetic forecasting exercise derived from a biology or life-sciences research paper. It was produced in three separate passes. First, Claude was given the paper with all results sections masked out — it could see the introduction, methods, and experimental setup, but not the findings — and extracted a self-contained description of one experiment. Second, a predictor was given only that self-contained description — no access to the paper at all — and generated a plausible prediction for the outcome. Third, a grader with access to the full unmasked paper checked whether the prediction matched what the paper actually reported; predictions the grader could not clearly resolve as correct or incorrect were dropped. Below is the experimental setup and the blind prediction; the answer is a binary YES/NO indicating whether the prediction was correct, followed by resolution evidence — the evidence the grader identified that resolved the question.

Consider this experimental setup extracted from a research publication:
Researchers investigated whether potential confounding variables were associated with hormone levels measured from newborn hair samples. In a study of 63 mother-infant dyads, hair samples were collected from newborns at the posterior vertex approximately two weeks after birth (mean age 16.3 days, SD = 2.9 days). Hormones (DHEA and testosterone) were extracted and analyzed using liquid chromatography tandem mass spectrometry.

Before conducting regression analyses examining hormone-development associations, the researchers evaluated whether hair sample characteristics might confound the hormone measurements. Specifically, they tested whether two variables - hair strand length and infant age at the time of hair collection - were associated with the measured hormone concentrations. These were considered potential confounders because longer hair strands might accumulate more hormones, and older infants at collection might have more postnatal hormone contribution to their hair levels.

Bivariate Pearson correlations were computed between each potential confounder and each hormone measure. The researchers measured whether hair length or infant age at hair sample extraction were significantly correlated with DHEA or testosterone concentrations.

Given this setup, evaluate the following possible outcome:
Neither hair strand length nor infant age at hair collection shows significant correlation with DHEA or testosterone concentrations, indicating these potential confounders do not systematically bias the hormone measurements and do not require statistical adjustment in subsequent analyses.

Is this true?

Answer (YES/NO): YES